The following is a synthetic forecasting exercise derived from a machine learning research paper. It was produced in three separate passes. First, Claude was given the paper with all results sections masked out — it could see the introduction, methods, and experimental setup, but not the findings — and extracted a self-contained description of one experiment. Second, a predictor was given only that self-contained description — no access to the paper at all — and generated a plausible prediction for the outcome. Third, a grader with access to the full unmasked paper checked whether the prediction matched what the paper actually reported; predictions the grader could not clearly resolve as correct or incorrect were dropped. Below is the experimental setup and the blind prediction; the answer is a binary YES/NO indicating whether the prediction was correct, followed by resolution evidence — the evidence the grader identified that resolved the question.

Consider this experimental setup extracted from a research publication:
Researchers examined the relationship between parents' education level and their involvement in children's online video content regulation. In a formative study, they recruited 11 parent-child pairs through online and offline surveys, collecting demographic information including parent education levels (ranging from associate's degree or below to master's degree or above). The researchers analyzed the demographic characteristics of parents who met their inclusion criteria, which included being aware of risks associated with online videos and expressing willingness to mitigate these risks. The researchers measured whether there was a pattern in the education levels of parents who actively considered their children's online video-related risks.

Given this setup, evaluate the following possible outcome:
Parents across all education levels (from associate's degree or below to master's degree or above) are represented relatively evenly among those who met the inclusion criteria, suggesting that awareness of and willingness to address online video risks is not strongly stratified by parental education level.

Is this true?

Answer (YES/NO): NO